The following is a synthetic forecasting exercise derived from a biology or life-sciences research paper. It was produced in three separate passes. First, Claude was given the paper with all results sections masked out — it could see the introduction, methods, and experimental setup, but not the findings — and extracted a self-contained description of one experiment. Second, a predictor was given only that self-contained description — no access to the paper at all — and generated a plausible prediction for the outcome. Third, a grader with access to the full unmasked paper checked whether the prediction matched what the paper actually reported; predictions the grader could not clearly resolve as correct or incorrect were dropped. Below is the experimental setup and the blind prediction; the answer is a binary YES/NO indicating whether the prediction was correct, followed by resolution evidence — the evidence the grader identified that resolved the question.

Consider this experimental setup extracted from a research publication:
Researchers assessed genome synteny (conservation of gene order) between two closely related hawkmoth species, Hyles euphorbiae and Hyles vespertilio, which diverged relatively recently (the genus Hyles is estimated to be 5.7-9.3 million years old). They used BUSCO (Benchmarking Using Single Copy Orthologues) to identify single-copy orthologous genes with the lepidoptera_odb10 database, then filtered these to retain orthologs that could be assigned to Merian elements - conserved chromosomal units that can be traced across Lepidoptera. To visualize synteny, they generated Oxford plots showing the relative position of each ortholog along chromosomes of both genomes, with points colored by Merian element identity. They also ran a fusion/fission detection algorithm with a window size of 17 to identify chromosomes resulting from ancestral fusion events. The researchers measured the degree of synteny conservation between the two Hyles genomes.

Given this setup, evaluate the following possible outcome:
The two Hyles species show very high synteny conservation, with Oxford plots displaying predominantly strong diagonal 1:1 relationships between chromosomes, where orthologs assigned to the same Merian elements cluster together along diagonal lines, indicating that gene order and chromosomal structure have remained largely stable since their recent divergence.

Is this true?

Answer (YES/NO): YES